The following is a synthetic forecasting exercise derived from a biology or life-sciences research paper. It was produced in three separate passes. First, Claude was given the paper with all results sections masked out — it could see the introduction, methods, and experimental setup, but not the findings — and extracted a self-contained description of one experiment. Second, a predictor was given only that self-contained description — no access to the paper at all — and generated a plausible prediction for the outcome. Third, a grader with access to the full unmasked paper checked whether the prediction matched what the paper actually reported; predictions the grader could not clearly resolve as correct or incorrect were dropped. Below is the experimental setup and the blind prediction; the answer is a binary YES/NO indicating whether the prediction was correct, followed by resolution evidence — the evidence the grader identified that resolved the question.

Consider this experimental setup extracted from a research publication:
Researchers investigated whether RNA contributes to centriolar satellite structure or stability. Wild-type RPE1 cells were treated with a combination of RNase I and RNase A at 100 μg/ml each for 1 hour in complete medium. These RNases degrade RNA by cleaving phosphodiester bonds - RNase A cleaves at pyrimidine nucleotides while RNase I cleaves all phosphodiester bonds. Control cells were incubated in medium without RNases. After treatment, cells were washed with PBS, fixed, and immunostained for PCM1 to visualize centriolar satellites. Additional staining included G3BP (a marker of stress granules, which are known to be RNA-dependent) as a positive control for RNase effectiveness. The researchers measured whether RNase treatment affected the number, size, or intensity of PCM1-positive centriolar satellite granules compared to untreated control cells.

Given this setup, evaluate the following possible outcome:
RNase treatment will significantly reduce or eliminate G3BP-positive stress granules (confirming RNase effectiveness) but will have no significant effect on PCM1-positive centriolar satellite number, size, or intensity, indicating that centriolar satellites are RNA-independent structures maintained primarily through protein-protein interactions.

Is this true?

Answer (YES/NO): YES